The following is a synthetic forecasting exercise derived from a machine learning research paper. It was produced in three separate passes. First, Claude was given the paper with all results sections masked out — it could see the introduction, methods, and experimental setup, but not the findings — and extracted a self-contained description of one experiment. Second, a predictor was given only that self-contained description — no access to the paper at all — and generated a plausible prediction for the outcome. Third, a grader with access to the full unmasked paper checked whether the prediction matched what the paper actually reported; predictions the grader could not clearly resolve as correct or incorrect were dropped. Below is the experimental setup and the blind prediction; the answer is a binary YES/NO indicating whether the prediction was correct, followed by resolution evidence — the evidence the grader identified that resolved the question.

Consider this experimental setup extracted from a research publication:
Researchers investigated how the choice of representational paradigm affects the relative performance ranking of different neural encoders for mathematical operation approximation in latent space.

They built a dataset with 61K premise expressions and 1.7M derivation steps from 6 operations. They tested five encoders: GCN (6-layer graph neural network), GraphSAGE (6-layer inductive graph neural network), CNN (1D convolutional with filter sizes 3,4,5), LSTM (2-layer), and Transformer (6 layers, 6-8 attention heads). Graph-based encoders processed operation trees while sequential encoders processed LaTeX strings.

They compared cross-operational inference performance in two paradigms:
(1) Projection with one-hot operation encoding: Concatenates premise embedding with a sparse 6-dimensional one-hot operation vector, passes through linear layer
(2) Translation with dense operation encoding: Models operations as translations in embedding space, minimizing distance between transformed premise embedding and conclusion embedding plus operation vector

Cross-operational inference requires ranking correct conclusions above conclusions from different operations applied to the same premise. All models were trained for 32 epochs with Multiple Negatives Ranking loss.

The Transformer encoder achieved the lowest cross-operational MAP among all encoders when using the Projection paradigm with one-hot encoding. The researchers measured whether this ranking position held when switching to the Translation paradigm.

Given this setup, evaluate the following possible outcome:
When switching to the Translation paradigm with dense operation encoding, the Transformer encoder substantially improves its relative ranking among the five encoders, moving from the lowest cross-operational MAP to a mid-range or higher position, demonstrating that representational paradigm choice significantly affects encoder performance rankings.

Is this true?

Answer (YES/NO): YES